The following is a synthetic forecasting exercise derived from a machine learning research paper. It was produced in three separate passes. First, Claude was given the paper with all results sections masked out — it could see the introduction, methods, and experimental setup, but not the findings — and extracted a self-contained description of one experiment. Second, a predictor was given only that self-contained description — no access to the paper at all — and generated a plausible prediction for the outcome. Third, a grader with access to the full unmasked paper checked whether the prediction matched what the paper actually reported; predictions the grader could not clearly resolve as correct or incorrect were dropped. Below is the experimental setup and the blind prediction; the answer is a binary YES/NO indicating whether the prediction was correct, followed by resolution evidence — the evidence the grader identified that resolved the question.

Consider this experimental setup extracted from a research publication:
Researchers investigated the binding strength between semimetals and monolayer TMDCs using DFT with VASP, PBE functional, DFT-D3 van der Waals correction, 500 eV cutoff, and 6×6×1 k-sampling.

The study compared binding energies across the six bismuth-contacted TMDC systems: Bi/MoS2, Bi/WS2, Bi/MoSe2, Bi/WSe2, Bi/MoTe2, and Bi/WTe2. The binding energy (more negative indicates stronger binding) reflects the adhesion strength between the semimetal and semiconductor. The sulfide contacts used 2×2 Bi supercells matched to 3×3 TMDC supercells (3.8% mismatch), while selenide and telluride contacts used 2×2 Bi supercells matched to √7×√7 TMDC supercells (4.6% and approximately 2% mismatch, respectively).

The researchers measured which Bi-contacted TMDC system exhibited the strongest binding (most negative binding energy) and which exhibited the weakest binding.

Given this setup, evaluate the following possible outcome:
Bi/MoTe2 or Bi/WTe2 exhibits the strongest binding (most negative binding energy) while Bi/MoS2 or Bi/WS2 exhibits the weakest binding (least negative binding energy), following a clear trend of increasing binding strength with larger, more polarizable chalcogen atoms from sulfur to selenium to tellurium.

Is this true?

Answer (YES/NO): NO